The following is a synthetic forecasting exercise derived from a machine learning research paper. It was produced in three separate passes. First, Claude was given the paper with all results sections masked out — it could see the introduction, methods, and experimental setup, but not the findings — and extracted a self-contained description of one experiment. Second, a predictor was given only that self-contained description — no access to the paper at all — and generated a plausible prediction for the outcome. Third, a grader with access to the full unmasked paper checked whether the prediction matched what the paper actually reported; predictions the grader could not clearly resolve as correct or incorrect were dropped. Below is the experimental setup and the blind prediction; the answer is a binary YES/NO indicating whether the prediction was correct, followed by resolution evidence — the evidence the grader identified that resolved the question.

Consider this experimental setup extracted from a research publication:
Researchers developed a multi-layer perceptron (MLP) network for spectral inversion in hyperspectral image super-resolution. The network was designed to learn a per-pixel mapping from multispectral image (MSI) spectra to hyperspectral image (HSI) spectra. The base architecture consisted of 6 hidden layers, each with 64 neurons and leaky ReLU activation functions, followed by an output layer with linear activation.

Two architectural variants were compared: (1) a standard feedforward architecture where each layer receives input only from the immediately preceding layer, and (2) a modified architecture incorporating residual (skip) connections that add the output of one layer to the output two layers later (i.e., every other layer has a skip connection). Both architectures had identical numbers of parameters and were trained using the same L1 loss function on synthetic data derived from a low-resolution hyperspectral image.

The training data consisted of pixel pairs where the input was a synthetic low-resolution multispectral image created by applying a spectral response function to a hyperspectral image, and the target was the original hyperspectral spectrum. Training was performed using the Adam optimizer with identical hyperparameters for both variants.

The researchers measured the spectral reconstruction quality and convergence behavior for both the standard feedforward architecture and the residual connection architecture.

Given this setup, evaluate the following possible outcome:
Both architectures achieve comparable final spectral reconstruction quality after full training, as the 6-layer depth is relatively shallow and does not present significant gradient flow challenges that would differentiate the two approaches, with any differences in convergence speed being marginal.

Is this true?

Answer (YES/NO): NO